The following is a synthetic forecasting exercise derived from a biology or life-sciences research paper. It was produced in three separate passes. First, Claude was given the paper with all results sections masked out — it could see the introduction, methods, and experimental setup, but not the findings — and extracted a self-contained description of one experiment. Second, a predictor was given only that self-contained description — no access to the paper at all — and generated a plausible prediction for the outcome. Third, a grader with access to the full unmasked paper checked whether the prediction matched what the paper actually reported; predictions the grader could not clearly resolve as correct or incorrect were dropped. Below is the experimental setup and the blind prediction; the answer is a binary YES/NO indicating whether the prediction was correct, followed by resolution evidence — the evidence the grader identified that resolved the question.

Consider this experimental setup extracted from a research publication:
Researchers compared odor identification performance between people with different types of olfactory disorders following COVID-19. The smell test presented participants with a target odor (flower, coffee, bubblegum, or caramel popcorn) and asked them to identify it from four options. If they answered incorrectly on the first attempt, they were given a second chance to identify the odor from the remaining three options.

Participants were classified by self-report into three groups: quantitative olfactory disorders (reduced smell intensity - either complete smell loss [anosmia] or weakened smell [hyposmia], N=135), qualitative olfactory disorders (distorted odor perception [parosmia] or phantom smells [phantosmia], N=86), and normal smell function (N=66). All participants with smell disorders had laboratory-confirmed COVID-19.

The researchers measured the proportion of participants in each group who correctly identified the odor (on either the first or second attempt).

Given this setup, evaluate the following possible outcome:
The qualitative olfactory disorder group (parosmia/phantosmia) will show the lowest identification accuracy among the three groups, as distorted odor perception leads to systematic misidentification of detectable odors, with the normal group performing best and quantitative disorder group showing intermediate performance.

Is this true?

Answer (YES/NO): YES